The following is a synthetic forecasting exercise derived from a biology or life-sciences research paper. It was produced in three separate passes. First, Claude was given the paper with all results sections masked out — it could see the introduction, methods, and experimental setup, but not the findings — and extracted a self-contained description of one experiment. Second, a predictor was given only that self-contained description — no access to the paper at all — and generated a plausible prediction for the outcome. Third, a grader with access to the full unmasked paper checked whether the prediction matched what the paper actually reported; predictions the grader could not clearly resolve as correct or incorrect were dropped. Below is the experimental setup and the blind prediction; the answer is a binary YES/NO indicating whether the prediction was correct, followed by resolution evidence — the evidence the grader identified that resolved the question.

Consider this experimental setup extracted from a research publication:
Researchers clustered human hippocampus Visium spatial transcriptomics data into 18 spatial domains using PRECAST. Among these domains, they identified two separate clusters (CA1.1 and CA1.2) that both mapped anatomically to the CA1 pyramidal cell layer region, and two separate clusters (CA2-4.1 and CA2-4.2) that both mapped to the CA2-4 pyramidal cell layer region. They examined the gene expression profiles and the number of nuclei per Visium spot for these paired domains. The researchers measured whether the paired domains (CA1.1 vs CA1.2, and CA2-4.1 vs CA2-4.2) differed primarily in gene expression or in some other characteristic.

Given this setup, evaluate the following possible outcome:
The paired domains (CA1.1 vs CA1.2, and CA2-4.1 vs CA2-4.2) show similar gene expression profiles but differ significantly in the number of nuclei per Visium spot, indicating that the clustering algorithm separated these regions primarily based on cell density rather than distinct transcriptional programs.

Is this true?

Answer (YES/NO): YES